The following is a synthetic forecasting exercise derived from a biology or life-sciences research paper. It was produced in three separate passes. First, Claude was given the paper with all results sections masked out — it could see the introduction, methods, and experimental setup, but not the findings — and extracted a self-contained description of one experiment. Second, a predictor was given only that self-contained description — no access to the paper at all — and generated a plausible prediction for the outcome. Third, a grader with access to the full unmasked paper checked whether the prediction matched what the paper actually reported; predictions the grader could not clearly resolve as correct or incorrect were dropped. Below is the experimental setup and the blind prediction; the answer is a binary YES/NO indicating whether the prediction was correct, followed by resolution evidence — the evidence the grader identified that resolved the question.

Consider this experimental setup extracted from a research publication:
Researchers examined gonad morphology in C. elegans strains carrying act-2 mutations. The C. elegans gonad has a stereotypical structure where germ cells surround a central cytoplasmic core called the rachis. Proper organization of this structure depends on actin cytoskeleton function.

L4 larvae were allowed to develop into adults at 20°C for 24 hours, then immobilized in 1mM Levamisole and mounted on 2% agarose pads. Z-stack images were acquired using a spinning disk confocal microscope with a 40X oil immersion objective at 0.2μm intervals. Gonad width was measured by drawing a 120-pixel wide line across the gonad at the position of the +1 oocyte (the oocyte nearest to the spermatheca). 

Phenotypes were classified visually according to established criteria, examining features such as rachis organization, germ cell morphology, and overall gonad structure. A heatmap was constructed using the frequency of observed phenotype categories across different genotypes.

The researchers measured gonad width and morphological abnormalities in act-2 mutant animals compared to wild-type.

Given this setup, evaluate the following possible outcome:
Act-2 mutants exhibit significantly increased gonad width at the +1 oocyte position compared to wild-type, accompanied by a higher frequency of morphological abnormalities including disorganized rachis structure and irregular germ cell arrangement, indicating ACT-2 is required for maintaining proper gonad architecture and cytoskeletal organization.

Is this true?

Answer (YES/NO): NO